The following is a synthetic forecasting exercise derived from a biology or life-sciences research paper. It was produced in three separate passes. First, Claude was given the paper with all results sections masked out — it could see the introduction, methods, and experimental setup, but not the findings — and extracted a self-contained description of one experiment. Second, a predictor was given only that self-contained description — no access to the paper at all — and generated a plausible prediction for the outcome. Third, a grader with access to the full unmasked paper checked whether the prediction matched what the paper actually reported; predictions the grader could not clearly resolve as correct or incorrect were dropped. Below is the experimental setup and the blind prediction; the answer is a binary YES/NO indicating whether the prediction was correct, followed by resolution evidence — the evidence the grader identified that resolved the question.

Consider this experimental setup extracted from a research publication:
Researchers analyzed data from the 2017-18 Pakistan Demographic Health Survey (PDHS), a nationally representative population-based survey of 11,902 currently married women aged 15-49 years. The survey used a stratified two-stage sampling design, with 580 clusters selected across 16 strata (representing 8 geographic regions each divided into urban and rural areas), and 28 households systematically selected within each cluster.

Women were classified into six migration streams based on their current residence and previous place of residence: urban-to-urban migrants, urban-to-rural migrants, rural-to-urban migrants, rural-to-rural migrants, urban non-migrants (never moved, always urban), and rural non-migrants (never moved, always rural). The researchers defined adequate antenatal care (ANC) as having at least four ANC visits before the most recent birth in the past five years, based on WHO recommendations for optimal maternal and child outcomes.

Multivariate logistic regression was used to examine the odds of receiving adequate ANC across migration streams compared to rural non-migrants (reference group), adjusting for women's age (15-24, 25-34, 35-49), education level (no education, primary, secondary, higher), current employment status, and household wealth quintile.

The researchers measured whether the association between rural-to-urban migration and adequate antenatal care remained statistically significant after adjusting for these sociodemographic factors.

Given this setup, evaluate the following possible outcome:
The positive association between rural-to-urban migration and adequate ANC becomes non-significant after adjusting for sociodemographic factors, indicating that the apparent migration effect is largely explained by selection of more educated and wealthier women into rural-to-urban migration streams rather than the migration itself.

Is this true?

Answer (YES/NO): YES